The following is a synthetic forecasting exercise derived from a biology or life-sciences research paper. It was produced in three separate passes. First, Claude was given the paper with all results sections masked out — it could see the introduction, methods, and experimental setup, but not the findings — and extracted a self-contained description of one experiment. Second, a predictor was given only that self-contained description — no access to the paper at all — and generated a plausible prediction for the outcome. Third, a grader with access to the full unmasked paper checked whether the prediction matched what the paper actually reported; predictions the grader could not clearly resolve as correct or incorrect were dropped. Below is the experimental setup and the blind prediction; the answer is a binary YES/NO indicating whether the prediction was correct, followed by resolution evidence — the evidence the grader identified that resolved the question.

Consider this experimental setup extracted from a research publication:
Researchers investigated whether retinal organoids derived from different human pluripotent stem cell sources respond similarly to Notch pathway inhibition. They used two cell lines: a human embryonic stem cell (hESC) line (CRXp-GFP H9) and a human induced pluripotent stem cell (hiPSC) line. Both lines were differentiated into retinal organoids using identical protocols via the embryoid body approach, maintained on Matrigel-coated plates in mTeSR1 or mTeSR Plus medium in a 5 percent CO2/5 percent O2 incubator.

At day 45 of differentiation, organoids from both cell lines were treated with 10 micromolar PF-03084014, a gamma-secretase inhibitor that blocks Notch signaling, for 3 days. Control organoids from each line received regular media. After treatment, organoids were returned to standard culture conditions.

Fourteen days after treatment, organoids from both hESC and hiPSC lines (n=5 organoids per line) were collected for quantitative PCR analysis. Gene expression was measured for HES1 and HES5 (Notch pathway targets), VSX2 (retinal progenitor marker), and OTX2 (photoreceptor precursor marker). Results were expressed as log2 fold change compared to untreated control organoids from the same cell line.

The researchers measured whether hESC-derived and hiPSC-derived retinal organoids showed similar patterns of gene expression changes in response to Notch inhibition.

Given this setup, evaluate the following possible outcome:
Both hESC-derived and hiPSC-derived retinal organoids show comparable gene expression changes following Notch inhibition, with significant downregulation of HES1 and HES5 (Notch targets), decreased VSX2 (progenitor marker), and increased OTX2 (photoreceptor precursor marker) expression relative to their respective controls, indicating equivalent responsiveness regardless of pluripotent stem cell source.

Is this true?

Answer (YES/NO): YES